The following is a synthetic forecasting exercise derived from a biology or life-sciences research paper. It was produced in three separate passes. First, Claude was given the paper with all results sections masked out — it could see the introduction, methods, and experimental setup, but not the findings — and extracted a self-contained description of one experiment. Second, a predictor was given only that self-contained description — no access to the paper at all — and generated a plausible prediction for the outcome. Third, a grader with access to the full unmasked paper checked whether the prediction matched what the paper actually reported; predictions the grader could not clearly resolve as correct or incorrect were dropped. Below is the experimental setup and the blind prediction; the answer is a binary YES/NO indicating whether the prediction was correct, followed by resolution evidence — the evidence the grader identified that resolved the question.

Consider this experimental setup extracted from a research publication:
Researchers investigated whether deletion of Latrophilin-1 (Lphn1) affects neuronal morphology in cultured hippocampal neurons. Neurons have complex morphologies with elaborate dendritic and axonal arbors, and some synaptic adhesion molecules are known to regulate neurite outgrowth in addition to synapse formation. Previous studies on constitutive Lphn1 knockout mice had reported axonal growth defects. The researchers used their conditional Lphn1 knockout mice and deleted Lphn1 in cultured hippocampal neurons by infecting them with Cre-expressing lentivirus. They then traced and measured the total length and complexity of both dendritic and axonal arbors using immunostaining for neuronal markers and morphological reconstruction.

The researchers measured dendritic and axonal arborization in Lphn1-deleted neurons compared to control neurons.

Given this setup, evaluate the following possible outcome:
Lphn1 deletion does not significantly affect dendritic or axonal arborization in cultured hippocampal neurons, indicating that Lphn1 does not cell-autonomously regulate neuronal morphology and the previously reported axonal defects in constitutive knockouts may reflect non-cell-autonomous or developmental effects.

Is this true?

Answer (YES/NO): YES